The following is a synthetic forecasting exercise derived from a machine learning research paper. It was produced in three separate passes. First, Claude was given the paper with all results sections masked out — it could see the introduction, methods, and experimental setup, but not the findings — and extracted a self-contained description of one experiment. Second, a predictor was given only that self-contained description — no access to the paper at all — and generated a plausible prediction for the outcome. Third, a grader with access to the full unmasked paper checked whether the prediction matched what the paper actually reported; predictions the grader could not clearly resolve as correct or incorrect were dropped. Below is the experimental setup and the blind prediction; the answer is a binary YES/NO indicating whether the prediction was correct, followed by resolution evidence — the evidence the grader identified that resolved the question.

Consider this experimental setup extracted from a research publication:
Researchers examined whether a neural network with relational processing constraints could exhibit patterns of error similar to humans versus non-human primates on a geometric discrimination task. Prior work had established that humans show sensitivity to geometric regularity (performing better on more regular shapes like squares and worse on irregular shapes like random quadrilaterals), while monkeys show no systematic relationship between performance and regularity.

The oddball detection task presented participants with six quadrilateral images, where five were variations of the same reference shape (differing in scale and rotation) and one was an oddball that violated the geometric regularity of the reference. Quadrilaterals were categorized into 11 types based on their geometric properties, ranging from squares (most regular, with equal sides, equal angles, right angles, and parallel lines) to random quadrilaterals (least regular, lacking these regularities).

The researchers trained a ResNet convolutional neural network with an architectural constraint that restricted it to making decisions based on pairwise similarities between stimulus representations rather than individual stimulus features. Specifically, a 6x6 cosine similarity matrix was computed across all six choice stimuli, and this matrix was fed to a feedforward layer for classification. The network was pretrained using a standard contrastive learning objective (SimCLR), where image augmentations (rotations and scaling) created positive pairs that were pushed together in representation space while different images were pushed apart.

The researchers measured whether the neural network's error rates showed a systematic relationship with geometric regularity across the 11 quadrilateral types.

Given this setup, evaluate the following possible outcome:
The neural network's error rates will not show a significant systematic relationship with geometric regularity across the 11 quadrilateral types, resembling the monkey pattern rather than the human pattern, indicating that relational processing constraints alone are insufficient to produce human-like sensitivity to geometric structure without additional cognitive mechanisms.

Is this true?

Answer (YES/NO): YES